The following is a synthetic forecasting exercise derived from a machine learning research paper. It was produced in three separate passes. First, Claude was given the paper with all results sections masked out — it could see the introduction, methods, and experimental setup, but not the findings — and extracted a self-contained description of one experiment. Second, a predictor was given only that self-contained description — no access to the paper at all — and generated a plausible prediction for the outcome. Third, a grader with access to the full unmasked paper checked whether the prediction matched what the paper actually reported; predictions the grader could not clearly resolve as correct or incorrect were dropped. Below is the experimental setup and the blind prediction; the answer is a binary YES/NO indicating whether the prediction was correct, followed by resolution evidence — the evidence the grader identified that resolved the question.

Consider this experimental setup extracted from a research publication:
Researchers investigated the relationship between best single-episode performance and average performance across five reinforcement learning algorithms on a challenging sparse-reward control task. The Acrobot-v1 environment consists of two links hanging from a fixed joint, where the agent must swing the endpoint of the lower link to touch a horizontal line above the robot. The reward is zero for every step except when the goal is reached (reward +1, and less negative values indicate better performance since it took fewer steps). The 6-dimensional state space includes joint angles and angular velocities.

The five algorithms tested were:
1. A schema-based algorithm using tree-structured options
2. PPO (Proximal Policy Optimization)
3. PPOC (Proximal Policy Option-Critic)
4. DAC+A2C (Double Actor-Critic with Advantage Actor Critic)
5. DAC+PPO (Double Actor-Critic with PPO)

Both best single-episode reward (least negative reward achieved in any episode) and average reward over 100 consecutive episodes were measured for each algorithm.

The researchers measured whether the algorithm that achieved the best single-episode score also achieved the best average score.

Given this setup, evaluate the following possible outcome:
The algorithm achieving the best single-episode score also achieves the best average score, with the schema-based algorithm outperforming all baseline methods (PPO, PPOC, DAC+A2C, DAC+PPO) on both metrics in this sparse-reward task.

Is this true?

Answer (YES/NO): NO